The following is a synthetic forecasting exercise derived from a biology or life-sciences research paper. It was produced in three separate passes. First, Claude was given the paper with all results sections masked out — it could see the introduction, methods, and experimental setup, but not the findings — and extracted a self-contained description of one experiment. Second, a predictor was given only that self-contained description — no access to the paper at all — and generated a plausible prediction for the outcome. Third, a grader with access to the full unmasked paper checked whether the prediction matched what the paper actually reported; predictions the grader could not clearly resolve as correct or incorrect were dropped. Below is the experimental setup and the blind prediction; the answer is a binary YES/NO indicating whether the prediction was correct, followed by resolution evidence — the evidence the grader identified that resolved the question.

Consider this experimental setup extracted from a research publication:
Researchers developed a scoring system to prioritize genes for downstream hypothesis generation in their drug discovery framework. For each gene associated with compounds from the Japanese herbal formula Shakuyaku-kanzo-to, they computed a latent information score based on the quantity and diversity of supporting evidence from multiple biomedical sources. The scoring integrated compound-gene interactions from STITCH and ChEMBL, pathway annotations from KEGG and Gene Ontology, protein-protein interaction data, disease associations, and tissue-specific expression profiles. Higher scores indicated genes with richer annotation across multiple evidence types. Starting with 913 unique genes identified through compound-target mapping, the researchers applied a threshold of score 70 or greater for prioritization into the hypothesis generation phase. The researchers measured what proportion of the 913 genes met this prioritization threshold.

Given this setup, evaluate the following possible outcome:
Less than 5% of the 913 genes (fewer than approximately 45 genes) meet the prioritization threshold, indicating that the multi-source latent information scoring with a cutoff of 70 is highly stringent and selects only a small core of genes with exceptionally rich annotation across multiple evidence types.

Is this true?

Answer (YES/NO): NO